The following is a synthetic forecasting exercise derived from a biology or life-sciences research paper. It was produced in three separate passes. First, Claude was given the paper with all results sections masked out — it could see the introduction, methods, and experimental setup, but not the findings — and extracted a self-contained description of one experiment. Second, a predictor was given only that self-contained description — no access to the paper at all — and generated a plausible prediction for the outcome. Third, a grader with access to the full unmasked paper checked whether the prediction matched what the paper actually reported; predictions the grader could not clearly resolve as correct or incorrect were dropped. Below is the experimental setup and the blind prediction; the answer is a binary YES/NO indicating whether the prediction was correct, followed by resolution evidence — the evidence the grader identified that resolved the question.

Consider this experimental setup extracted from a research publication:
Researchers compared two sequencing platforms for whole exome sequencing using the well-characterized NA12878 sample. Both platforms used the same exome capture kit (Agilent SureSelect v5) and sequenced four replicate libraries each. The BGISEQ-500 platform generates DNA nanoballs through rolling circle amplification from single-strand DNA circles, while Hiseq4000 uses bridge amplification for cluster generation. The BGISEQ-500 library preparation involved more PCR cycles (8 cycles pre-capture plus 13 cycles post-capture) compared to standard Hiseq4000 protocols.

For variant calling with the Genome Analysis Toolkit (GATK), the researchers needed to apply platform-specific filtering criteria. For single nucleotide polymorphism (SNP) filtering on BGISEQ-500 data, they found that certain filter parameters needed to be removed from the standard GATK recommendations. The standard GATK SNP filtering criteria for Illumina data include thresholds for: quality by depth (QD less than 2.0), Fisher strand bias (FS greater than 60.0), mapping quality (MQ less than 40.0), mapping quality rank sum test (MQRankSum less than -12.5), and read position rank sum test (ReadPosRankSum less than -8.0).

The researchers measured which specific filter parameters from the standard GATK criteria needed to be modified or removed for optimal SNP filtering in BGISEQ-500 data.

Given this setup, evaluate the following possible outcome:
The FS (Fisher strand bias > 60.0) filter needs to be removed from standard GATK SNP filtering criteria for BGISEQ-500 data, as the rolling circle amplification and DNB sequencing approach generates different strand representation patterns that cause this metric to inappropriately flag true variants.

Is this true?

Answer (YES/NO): NO